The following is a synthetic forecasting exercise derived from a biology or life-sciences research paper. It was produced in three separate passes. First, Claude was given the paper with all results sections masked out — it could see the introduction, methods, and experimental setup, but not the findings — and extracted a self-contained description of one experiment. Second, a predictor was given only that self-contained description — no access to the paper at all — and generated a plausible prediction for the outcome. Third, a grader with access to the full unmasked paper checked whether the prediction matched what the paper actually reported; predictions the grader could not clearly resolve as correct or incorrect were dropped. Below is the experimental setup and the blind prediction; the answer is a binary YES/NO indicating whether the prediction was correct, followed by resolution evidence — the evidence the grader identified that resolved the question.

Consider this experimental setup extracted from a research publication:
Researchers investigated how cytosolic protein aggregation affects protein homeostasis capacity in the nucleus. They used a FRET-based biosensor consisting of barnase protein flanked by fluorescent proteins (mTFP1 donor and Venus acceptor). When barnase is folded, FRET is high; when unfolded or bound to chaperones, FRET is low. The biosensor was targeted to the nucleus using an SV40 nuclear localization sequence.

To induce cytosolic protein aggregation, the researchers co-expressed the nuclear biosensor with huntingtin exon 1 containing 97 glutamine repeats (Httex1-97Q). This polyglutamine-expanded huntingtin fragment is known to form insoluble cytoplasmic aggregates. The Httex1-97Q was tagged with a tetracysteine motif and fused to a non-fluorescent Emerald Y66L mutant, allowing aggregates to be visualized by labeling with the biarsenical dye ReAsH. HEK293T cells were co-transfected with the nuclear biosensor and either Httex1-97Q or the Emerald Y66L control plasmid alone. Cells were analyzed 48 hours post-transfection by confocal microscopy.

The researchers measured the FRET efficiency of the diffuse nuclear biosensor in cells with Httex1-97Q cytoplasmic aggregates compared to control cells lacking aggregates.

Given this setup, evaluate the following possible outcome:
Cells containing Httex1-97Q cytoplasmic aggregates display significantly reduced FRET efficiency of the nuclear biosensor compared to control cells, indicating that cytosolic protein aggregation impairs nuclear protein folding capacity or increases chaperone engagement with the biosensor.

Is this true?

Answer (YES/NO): YES